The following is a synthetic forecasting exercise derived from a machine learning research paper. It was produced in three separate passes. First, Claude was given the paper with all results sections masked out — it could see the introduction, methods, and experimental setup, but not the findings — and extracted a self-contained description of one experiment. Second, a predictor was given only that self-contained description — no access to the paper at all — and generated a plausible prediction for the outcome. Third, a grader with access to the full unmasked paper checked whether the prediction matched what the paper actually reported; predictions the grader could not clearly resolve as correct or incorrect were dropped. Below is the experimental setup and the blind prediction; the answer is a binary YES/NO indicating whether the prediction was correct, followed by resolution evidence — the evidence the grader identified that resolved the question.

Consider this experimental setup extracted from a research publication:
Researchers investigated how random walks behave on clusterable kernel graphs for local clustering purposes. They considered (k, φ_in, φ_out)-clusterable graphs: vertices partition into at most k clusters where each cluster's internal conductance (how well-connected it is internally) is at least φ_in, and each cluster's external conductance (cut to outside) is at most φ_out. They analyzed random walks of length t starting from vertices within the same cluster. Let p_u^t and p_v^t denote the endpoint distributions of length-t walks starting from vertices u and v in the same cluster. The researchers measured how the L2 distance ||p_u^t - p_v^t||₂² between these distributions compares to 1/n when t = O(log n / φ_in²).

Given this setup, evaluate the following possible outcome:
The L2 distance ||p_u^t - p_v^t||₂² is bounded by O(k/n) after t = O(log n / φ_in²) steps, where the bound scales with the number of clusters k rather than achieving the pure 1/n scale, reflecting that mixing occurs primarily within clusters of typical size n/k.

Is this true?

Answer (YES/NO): NO